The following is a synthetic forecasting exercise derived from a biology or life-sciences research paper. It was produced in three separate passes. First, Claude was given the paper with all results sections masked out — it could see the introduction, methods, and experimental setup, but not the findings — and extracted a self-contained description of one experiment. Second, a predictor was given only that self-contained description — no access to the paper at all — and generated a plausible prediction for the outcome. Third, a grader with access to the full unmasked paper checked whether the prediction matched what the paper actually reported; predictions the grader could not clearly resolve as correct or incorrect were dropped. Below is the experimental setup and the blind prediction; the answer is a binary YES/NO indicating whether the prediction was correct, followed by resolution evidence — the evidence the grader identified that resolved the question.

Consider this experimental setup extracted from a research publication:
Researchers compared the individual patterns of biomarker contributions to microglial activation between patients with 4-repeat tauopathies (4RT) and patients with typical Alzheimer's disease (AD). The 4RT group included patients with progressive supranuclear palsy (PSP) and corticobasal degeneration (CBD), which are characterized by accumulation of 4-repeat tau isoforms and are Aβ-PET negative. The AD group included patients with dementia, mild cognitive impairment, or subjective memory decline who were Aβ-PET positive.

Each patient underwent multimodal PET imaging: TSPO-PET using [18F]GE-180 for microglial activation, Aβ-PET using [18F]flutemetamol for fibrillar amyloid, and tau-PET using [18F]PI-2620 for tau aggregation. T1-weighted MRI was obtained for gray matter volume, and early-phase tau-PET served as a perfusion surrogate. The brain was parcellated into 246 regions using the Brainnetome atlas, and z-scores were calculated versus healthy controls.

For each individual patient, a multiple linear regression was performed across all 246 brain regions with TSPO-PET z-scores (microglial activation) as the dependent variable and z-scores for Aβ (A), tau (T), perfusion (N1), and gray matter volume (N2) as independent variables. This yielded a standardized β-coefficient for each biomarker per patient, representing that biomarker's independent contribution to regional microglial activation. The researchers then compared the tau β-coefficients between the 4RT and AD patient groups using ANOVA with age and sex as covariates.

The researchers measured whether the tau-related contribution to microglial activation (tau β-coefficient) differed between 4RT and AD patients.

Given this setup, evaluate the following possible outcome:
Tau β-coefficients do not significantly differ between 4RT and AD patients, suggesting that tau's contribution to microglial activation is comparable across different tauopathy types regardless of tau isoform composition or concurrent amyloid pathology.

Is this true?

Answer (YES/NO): YES